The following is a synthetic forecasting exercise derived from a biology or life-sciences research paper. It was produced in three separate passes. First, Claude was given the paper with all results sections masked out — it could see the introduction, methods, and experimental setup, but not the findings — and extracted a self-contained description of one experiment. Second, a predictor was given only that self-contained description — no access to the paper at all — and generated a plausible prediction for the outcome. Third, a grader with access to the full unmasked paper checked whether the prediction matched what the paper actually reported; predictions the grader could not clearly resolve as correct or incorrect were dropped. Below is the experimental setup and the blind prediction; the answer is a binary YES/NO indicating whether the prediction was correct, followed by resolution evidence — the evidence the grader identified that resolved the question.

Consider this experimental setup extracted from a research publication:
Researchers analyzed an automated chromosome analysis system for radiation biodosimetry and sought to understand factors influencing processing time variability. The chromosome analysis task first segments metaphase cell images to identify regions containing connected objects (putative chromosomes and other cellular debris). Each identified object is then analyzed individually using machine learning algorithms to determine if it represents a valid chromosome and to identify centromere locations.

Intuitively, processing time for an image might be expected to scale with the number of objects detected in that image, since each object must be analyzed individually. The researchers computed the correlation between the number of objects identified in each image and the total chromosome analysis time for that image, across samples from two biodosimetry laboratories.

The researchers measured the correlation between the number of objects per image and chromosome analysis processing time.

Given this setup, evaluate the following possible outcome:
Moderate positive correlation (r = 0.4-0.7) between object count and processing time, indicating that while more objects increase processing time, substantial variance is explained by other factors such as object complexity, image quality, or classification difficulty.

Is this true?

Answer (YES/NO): NO